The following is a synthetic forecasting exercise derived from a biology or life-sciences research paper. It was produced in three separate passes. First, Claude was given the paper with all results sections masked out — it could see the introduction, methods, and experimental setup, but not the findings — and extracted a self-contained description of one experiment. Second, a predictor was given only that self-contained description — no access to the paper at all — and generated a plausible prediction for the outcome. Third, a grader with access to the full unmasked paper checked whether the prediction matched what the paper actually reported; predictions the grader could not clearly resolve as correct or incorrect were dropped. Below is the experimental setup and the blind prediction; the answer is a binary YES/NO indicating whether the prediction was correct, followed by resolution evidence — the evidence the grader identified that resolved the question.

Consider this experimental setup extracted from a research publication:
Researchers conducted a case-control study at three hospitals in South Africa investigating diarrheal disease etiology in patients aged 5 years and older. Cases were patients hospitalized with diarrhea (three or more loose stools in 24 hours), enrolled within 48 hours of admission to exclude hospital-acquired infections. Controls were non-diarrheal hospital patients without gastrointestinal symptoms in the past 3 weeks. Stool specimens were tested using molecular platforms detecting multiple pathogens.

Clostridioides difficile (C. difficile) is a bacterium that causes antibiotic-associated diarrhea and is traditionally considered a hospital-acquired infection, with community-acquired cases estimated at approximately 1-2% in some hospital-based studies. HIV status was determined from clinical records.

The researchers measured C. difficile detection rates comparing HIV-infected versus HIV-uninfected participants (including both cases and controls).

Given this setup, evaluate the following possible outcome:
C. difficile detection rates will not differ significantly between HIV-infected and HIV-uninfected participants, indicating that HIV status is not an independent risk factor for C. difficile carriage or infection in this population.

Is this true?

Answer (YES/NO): NO